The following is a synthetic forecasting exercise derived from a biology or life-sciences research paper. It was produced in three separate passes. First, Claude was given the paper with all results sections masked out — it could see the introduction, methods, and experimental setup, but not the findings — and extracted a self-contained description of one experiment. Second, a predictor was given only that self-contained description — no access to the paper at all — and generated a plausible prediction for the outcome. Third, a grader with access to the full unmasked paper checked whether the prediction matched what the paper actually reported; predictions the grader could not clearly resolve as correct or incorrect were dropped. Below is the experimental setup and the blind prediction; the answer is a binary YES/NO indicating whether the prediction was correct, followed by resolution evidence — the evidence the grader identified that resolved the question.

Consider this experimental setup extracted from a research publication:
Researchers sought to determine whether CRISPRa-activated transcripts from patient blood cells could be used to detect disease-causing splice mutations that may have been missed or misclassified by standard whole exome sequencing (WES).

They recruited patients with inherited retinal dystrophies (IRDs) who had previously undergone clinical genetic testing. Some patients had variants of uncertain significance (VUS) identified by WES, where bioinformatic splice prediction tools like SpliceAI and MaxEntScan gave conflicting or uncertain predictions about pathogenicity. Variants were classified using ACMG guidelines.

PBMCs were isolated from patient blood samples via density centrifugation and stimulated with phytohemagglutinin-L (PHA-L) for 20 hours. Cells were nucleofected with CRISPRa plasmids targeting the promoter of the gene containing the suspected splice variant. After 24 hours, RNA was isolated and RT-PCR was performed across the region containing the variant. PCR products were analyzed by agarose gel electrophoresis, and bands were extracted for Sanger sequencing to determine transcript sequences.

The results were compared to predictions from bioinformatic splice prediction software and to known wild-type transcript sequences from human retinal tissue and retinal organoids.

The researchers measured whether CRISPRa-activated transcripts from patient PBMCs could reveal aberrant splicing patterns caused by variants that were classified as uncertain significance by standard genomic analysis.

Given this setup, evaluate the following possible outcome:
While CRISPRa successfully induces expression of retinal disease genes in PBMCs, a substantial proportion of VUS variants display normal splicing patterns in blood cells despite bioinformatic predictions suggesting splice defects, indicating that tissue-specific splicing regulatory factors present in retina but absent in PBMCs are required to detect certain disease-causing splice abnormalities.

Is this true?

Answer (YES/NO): NO